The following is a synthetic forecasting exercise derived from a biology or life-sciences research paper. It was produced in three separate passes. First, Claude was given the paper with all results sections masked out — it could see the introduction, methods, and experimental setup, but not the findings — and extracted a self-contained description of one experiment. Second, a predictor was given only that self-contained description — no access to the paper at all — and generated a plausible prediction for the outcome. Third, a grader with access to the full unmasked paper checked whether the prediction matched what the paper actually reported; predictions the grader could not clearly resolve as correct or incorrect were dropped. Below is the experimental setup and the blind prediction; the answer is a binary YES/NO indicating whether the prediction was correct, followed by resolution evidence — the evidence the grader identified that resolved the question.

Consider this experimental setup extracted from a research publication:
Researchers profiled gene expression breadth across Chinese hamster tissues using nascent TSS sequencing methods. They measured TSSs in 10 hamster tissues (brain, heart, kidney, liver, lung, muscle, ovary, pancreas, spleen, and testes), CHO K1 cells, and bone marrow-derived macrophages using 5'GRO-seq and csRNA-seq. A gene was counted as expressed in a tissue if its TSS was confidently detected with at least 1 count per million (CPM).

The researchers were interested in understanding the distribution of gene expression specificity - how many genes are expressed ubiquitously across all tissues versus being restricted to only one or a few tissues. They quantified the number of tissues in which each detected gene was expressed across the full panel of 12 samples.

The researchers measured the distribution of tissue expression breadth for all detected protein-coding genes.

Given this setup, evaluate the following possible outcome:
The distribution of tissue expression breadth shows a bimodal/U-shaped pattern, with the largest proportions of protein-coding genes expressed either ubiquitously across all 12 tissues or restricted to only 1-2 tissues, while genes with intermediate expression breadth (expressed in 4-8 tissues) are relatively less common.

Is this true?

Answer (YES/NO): NO